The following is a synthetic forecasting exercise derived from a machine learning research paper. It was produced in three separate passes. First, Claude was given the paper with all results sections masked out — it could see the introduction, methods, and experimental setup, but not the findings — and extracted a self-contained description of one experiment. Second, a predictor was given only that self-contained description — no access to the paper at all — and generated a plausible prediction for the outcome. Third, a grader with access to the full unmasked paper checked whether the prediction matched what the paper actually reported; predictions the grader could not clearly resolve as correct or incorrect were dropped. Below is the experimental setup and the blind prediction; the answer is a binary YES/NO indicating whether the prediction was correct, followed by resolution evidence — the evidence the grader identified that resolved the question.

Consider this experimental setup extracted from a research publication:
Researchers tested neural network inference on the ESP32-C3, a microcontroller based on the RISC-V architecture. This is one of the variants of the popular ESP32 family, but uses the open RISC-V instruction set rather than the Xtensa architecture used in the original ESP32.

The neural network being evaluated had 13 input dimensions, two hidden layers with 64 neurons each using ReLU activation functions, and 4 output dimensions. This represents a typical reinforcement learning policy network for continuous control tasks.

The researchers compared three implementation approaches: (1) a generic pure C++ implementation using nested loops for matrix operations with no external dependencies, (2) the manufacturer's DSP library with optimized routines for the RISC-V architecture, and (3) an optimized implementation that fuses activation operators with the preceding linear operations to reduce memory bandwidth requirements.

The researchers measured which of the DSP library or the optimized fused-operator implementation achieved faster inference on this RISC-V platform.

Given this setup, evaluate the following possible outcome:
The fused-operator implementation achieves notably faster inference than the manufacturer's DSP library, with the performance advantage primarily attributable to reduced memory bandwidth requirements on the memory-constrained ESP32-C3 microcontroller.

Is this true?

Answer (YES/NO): NO